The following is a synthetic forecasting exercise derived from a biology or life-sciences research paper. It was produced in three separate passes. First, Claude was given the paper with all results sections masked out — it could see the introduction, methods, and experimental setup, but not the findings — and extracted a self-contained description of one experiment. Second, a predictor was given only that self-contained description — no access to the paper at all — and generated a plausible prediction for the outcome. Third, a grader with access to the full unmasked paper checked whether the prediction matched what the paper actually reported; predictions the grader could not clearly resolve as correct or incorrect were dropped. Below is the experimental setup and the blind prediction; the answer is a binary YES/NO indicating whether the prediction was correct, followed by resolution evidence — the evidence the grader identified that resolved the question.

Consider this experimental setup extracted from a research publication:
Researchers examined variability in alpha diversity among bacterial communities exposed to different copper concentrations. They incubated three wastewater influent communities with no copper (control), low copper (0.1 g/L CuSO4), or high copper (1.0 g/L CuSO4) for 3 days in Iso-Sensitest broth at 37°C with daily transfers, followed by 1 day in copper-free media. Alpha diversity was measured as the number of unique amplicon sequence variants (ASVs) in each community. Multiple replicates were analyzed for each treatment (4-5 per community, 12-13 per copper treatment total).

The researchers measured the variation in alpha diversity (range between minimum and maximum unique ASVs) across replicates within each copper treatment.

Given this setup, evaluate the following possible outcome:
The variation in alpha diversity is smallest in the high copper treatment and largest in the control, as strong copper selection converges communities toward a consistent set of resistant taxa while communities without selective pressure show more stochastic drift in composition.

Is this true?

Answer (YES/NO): NO